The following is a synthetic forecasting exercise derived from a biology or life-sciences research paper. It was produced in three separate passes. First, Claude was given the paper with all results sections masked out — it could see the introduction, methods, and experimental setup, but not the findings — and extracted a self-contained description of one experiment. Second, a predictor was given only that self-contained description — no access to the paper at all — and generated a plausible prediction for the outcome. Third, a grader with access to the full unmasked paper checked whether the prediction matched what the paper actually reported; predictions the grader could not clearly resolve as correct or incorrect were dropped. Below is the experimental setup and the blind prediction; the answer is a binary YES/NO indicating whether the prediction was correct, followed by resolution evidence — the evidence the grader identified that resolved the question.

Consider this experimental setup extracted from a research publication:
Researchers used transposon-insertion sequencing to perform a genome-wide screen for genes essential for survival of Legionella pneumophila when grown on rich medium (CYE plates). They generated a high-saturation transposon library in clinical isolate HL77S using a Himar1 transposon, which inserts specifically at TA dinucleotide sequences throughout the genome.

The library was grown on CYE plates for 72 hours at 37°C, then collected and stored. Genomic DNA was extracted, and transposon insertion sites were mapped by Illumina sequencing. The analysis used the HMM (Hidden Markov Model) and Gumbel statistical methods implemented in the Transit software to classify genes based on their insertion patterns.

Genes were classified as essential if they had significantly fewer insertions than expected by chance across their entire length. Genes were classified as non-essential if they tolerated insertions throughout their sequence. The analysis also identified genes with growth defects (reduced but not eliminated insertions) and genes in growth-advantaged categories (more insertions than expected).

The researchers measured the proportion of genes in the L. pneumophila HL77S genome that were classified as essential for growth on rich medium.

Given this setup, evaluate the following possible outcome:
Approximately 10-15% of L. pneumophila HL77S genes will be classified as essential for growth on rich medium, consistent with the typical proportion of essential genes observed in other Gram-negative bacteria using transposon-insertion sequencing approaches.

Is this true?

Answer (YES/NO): YES